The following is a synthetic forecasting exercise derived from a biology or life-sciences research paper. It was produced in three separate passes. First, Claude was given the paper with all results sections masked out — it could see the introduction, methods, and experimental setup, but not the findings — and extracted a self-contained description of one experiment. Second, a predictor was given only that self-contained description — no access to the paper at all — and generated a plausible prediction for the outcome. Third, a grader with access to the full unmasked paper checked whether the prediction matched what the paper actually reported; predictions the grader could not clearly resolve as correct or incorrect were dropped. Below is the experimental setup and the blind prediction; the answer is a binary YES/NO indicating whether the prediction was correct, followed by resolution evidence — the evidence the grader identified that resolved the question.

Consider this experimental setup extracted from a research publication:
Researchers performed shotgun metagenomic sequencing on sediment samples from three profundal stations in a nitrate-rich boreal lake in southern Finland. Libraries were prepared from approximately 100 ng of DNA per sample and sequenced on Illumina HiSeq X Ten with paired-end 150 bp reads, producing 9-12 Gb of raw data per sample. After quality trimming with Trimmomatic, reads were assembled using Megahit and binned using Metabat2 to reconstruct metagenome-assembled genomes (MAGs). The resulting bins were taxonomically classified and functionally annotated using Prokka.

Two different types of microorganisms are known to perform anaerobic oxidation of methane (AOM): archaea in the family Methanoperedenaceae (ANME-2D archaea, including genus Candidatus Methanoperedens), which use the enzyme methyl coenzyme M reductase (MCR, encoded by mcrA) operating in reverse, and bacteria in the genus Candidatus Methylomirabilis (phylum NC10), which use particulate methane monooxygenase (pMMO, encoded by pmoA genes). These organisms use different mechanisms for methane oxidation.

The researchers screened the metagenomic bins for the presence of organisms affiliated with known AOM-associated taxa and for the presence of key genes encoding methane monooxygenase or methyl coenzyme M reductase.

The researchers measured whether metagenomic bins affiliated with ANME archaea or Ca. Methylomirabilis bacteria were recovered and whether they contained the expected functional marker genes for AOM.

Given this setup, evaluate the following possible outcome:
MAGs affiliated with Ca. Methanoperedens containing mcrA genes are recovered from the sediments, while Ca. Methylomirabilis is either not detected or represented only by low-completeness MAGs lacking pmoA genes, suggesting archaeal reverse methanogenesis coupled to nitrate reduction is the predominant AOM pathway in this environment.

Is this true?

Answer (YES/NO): NO